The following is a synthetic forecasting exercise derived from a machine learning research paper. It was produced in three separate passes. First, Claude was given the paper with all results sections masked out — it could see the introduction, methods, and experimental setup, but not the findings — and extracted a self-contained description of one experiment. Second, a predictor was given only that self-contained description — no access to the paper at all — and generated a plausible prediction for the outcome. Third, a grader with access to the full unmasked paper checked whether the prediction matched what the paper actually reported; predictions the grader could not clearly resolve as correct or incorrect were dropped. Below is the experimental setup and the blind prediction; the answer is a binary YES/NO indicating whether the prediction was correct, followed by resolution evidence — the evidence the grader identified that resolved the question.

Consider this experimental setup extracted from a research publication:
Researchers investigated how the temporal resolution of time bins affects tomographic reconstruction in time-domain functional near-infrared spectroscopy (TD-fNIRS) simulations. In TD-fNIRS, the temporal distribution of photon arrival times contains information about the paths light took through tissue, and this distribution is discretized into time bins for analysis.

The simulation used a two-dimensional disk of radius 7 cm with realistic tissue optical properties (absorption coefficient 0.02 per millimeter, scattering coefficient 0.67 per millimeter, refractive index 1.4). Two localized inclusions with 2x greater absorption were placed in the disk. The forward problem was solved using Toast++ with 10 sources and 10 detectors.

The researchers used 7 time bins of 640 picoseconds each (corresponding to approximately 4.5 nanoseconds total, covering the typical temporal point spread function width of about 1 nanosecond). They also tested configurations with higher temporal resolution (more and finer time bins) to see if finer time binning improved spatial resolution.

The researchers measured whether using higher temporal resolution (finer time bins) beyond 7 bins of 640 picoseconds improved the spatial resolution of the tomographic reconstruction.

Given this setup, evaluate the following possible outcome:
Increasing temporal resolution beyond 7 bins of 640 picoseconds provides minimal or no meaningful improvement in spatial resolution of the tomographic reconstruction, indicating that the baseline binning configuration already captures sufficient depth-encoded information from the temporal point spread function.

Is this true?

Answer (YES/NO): YES